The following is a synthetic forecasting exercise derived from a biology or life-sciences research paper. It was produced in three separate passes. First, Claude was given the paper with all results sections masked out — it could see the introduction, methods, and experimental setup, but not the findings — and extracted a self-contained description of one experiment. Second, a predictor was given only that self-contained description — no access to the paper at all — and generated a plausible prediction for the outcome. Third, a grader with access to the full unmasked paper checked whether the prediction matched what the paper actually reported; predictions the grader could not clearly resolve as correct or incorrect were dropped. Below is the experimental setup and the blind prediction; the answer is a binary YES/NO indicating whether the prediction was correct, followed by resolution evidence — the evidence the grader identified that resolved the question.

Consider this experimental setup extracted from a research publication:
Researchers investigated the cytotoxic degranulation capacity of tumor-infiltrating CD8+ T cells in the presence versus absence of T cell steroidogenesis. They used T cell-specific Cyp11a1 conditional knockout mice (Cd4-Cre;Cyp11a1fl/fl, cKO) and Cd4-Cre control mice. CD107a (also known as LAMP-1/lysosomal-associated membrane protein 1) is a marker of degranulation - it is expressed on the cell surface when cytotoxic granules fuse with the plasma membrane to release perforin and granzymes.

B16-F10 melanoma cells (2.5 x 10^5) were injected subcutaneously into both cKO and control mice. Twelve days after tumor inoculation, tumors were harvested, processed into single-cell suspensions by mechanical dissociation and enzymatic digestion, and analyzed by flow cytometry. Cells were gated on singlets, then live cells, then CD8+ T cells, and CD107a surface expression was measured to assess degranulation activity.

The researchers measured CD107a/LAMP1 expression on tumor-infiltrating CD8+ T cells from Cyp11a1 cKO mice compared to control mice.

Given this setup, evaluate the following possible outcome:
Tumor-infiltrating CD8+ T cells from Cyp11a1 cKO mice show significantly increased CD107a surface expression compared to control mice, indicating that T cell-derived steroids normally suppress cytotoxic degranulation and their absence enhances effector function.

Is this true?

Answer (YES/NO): YES